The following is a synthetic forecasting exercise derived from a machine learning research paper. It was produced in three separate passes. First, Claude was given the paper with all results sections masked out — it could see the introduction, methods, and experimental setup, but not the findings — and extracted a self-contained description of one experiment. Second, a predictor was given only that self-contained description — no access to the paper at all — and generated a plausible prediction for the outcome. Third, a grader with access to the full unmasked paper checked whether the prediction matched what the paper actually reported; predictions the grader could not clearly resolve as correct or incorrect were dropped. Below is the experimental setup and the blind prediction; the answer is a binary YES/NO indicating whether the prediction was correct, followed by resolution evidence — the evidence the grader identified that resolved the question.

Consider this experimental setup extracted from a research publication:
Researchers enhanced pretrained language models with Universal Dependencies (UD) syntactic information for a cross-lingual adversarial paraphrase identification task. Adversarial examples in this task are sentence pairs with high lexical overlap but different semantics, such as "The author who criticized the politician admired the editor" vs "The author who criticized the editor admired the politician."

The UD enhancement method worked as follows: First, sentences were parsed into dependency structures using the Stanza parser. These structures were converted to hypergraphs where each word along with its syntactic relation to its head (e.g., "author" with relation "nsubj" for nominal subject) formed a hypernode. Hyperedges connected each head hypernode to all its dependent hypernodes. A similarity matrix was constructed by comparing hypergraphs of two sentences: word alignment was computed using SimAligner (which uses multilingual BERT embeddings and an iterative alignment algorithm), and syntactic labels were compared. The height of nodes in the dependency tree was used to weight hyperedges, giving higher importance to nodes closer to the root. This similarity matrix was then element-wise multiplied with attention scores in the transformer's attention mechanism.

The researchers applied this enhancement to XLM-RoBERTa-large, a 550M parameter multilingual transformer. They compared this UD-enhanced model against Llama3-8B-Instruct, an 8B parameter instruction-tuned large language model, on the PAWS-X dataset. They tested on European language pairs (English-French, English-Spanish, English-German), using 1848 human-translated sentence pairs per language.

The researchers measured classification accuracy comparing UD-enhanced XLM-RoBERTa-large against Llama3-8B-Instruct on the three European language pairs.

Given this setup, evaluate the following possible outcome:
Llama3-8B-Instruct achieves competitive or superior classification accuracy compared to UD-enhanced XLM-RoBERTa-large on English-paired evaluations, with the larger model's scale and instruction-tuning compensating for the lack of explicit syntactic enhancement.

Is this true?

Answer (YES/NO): NO